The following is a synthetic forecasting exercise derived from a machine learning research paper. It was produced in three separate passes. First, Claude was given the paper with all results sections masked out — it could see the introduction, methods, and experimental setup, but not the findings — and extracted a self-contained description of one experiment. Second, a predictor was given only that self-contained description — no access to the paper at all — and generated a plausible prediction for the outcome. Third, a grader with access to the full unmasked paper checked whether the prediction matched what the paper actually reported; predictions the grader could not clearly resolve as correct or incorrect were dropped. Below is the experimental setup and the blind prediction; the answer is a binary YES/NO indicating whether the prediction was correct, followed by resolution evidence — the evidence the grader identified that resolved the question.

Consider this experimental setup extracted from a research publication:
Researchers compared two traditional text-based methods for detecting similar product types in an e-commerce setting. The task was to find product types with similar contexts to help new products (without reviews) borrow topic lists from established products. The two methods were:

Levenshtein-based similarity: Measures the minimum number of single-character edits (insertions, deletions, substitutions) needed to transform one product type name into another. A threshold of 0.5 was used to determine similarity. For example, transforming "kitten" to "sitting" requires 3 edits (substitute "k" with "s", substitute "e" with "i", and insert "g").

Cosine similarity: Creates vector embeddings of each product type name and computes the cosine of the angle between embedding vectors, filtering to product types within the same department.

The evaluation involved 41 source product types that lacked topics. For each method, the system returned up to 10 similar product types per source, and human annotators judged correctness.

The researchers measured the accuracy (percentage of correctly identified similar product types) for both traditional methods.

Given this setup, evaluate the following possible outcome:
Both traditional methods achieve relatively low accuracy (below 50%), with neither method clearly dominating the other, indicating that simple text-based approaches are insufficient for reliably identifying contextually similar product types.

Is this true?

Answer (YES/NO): NO